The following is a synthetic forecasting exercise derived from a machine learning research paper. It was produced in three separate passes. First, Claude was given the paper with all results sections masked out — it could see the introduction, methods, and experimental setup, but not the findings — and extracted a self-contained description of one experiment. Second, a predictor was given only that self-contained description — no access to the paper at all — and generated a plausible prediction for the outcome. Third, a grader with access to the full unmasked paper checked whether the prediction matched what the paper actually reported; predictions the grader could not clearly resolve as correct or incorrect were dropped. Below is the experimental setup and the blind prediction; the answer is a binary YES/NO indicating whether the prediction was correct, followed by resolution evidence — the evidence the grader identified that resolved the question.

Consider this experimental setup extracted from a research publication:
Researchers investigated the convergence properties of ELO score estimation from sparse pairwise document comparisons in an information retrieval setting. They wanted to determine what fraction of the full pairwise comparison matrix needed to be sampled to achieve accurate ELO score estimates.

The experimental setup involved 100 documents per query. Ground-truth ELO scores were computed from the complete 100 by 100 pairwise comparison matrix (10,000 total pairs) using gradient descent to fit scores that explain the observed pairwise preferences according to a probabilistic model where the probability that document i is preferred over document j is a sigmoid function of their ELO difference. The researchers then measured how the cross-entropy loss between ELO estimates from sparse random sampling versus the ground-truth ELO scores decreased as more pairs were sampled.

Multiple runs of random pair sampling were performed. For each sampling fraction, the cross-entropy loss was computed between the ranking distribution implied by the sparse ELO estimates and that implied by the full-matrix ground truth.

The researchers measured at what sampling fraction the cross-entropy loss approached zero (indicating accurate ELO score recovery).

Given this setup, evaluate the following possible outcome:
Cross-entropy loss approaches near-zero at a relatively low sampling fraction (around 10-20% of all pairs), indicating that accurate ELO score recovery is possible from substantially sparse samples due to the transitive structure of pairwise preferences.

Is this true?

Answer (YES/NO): YES